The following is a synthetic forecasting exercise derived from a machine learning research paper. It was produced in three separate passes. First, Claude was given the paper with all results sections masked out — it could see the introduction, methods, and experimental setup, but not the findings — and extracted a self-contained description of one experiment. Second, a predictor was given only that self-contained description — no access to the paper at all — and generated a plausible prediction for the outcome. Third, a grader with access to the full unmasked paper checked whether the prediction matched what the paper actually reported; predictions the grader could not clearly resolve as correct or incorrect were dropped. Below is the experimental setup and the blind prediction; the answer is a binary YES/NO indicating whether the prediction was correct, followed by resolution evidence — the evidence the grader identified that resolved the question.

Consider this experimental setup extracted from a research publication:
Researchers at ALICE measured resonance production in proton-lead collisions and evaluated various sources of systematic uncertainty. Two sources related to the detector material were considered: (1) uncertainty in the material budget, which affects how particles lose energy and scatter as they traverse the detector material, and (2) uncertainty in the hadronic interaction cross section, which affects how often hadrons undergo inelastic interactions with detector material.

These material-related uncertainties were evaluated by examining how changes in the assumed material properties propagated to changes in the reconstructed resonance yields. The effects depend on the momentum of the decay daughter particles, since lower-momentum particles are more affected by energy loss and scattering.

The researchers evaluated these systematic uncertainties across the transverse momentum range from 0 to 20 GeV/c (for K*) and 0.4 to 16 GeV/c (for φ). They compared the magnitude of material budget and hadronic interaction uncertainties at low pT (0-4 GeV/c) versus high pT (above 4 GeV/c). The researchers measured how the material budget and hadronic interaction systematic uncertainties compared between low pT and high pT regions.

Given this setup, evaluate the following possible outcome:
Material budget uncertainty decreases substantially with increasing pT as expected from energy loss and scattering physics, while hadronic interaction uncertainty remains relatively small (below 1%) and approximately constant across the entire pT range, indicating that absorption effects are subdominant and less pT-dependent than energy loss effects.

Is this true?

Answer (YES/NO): NO